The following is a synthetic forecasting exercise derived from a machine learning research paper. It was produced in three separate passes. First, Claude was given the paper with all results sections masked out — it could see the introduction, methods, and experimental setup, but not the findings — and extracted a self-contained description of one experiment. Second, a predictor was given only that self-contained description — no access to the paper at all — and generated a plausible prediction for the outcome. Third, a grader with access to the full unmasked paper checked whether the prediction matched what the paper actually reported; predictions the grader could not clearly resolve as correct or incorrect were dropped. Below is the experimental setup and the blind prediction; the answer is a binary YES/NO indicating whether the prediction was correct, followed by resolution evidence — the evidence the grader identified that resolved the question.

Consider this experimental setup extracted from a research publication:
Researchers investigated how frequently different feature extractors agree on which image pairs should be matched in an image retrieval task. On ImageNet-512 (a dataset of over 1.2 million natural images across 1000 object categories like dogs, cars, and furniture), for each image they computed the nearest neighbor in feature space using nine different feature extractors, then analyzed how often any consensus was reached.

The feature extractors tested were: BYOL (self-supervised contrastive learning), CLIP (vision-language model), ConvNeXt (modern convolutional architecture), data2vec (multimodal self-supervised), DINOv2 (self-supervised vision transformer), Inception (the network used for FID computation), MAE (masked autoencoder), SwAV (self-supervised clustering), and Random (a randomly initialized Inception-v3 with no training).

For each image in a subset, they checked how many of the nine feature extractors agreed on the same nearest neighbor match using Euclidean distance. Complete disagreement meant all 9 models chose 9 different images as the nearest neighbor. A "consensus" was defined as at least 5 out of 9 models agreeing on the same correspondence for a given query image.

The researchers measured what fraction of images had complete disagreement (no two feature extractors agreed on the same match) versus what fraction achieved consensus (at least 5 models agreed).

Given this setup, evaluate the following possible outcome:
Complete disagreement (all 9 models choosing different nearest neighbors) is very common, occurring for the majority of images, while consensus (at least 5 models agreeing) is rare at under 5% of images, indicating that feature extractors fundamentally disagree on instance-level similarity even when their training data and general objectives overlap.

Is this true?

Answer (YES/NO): NO